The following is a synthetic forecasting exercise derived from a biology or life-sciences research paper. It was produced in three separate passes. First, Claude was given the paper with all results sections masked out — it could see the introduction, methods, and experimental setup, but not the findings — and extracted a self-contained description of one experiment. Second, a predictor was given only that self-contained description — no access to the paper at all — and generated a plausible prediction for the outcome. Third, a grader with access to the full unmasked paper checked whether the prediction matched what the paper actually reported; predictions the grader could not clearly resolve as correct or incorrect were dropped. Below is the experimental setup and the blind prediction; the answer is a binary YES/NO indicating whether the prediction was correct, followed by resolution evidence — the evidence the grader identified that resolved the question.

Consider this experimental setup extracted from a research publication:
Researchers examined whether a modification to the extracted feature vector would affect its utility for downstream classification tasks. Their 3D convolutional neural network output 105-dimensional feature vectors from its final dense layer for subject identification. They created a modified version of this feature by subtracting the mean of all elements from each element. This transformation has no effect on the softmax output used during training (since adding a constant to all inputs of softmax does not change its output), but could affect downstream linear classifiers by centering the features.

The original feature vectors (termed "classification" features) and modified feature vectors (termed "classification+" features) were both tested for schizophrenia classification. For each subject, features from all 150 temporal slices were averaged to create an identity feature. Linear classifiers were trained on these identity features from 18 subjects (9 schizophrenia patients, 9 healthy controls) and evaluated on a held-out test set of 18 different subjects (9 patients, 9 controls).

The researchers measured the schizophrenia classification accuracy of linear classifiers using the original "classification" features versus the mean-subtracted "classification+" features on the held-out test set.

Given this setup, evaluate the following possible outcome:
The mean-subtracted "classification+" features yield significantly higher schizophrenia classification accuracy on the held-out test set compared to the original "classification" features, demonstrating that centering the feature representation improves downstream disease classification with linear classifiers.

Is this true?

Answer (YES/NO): YES